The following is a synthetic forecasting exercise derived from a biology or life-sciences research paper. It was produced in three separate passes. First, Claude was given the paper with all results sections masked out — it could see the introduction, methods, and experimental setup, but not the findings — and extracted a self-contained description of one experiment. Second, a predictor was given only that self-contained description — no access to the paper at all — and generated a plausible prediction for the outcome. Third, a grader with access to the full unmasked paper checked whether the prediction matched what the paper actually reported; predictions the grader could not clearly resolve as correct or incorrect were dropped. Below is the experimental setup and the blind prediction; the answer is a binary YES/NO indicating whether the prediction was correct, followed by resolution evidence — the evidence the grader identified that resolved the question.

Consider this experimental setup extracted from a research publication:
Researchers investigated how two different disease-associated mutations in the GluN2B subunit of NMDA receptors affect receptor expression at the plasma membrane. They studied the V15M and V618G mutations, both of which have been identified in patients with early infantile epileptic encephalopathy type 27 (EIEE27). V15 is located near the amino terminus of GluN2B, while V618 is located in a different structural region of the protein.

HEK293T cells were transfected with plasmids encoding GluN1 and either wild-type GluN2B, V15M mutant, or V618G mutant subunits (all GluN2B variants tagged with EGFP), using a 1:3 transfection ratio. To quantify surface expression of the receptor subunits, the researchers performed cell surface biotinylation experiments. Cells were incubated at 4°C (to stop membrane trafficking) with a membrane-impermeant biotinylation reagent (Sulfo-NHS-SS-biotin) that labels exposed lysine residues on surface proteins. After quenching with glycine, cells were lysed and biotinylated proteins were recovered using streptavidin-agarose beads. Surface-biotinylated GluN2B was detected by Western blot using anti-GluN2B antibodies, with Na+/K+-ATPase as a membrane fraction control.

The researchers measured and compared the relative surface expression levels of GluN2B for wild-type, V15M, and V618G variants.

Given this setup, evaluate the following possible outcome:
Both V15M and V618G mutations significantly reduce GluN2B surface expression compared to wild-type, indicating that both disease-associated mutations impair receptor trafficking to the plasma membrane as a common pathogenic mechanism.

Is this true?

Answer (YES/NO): NO